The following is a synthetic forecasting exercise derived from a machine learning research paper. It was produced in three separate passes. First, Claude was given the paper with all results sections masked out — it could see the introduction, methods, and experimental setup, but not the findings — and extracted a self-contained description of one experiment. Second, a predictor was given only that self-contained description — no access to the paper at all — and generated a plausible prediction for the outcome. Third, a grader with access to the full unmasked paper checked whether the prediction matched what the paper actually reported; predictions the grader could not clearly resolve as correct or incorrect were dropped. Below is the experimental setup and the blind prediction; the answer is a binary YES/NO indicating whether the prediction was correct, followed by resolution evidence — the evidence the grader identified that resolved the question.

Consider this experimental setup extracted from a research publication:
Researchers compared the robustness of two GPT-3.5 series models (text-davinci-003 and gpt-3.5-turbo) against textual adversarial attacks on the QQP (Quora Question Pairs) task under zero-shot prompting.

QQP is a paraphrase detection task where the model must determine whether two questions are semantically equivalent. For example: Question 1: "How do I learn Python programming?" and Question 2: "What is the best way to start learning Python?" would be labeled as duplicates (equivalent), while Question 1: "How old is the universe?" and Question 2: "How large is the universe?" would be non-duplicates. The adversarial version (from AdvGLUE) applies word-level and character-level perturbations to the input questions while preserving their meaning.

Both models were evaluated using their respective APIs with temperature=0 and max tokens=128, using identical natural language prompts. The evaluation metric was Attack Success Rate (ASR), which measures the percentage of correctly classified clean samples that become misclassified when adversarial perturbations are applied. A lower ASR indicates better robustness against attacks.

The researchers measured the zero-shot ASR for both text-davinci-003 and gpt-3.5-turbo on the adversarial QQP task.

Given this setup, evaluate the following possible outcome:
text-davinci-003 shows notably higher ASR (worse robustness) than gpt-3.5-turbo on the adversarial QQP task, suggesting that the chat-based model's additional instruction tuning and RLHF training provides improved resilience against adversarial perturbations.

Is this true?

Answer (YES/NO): YES